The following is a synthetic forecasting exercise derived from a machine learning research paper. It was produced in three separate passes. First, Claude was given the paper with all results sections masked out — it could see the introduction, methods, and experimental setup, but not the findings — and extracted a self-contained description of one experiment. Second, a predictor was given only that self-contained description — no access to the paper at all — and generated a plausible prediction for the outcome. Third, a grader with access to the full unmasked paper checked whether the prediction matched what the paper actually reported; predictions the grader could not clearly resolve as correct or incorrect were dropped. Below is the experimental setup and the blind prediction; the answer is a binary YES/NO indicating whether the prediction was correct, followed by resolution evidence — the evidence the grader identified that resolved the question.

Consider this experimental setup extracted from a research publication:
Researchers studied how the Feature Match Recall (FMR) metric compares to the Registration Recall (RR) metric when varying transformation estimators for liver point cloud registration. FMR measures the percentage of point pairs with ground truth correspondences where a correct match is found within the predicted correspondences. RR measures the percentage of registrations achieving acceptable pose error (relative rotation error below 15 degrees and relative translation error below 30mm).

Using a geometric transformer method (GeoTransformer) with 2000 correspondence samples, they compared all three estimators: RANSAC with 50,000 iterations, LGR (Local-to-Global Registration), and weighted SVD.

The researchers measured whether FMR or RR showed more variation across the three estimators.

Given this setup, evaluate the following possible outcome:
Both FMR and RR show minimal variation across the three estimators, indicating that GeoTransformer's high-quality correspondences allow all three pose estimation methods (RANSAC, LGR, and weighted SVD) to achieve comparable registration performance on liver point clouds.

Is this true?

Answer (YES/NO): NO